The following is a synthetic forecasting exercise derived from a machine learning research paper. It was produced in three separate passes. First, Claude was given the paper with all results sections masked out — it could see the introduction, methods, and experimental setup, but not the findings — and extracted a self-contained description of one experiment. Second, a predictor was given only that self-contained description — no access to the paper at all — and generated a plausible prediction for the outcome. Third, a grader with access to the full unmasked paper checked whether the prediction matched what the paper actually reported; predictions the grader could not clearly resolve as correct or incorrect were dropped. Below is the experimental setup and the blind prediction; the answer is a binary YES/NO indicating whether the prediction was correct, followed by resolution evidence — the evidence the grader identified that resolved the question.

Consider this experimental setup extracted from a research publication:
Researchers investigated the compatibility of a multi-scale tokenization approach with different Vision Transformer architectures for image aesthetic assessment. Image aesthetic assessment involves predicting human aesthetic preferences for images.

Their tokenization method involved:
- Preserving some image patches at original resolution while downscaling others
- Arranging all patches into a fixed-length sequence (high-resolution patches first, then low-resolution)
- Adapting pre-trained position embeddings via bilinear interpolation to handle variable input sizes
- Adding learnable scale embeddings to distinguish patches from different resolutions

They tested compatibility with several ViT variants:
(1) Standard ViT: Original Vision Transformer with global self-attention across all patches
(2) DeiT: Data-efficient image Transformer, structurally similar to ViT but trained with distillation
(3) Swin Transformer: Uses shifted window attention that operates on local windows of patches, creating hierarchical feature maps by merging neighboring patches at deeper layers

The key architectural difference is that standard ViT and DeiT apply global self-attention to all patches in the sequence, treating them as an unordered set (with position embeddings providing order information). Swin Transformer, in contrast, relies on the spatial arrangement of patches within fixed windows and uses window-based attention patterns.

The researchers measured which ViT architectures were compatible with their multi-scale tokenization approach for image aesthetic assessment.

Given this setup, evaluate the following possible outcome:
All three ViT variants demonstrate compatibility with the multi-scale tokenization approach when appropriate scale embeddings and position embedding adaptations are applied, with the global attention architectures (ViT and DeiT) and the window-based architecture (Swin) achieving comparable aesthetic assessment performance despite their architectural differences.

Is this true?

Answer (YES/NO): NO